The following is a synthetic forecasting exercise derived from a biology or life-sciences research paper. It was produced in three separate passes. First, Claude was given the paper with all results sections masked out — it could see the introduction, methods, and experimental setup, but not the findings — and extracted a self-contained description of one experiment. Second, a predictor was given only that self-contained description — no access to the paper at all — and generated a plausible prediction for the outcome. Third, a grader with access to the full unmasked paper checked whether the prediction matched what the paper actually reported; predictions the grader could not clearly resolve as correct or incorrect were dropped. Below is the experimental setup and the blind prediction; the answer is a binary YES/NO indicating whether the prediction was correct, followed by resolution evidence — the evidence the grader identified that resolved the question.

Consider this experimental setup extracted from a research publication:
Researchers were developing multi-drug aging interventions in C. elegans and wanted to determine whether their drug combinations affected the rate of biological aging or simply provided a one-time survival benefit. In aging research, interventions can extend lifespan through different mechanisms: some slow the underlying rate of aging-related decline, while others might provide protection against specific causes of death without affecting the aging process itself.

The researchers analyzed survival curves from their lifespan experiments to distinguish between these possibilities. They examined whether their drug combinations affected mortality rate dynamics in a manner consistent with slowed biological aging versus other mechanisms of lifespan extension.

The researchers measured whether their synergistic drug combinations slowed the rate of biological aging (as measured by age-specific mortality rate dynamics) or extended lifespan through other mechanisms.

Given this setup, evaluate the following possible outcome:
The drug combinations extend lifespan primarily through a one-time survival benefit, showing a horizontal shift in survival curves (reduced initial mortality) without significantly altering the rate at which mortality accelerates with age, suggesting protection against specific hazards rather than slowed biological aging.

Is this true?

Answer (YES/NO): NO